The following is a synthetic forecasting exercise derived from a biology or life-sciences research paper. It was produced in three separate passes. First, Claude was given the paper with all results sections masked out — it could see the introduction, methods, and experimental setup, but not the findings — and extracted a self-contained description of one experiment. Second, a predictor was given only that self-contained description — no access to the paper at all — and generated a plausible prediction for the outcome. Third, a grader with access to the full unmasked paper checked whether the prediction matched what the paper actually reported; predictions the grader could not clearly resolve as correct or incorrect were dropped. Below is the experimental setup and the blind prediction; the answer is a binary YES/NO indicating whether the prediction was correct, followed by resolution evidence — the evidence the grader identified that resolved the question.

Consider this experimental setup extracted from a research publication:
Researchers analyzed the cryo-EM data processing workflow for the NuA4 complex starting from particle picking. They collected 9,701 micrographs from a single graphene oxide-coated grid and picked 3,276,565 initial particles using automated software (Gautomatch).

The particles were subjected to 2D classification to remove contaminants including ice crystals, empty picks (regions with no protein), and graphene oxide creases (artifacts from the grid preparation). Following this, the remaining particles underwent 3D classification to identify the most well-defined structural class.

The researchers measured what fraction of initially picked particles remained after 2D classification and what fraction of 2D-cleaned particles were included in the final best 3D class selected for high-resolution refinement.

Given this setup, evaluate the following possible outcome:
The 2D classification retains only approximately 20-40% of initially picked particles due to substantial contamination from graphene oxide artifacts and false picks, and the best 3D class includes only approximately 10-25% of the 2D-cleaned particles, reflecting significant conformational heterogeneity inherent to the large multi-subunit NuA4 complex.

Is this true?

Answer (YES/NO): NO